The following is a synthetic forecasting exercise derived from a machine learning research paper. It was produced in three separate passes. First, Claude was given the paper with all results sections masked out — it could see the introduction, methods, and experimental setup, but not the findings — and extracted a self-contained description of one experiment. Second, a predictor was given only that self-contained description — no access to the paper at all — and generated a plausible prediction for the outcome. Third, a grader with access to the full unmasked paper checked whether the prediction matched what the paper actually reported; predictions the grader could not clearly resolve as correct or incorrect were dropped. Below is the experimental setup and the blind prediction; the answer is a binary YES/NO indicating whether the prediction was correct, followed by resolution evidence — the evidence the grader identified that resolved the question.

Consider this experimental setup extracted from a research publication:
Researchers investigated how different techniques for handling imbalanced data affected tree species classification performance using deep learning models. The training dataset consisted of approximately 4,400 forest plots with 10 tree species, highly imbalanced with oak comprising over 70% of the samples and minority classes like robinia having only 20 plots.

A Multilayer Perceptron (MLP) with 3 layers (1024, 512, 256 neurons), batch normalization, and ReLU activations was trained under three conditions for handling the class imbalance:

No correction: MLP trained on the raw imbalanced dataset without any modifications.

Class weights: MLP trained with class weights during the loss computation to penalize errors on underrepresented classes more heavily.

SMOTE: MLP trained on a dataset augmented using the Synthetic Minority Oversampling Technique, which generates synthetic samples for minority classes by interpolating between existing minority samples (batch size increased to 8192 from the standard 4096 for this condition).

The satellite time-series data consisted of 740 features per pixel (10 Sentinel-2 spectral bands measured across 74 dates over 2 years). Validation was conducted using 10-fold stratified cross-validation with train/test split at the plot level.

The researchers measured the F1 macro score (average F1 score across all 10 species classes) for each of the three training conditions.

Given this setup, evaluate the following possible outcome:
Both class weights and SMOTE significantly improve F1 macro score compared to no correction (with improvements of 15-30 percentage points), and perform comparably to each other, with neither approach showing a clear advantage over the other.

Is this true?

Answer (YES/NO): NO